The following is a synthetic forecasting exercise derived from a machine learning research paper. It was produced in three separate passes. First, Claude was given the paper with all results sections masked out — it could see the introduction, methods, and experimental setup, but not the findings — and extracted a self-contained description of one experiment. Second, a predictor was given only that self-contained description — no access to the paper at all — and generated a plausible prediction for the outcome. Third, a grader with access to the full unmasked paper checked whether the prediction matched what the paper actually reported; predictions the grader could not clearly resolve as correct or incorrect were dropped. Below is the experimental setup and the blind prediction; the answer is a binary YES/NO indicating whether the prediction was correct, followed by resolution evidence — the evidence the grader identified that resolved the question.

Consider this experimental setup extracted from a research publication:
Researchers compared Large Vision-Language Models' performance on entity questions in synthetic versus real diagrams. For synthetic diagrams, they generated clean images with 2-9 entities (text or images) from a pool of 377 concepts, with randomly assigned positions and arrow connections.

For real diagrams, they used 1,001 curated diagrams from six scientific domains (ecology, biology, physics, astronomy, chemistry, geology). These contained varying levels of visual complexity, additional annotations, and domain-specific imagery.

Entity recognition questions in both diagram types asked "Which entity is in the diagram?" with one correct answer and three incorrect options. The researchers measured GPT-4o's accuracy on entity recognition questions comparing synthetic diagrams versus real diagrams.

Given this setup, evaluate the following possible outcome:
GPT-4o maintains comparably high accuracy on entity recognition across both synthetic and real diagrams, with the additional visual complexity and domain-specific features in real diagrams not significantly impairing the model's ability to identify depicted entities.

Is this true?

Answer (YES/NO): YES